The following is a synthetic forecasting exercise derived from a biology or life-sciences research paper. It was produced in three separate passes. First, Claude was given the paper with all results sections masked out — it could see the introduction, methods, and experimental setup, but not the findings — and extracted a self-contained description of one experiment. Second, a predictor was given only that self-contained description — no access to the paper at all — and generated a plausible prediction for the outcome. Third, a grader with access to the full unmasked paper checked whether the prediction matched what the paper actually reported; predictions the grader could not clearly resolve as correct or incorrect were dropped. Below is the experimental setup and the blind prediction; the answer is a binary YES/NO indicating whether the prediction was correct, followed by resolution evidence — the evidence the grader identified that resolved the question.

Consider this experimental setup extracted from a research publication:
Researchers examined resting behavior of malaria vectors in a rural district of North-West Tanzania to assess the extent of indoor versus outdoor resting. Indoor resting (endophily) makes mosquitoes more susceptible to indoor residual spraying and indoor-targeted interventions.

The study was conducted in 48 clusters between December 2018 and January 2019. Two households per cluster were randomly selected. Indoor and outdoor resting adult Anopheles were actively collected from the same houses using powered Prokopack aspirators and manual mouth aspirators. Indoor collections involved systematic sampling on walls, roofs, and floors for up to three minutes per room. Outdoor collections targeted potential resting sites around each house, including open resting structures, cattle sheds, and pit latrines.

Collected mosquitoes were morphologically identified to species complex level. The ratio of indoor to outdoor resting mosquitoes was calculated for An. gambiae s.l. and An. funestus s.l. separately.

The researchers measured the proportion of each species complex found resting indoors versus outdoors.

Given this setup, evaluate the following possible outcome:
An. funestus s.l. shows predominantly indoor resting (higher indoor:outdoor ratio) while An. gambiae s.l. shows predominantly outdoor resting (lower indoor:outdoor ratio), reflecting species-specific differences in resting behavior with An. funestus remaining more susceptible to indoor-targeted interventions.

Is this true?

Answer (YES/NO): YES